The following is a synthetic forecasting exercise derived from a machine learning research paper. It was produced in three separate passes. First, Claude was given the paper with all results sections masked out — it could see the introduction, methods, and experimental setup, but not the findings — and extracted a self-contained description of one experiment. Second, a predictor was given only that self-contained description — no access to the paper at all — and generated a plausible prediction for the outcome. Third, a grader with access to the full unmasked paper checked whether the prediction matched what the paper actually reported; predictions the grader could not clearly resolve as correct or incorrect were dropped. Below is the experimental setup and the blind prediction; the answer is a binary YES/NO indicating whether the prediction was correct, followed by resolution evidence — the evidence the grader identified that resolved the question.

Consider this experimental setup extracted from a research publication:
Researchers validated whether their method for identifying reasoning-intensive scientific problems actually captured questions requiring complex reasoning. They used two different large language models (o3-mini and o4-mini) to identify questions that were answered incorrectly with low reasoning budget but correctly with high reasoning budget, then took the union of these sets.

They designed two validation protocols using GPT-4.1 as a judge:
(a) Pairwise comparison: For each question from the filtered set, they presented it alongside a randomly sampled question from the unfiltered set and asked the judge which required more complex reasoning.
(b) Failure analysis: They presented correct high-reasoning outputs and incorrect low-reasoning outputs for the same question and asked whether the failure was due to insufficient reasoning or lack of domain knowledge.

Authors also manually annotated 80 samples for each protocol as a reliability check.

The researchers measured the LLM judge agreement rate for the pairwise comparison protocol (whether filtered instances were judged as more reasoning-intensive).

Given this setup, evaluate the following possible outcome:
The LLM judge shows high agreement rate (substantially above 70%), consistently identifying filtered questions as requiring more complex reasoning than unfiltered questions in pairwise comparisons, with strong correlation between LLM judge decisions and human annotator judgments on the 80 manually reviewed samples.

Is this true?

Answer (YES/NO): NO